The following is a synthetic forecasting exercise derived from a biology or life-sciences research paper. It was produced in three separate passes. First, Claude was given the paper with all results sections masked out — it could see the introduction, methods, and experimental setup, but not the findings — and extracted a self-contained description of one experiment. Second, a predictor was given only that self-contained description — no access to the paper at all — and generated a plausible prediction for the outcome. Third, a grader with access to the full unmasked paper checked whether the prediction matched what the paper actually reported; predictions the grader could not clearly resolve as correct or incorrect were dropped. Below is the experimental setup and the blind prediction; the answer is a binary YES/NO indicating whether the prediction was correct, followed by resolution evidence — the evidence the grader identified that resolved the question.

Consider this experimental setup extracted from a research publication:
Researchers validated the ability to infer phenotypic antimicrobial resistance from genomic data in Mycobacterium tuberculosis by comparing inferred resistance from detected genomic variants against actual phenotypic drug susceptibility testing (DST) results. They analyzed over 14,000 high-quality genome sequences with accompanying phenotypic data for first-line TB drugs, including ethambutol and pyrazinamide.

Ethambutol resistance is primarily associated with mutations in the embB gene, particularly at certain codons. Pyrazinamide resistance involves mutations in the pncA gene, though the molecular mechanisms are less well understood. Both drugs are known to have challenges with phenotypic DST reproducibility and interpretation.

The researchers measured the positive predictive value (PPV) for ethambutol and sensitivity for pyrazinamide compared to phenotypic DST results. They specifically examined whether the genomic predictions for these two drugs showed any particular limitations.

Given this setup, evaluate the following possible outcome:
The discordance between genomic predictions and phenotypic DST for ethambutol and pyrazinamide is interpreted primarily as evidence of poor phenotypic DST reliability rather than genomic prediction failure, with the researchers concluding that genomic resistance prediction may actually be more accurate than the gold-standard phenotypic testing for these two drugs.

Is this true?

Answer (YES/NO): NO